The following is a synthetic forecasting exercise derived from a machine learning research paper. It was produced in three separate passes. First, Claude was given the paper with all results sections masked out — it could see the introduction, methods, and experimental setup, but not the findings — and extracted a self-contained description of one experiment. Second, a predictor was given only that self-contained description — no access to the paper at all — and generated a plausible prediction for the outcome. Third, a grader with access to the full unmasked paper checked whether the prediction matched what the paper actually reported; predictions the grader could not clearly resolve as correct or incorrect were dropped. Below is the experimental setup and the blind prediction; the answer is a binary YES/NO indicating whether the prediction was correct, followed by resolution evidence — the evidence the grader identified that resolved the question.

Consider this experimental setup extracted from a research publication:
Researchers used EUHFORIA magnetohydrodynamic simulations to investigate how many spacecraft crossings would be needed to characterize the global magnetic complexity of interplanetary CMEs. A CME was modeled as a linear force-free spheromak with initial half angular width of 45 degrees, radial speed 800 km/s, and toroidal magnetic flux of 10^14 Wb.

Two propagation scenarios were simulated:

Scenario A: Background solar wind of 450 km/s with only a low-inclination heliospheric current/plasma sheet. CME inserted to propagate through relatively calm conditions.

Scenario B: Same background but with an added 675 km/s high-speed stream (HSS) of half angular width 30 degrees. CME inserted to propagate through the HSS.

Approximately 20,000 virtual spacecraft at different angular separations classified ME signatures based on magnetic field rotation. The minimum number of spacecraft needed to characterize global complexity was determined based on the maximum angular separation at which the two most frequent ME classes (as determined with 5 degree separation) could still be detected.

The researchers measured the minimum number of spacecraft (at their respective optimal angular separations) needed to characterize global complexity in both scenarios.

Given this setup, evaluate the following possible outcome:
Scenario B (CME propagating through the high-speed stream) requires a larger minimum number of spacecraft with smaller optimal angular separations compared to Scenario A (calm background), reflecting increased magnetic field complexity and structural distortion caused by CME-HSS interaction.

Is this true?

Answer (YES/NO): YES